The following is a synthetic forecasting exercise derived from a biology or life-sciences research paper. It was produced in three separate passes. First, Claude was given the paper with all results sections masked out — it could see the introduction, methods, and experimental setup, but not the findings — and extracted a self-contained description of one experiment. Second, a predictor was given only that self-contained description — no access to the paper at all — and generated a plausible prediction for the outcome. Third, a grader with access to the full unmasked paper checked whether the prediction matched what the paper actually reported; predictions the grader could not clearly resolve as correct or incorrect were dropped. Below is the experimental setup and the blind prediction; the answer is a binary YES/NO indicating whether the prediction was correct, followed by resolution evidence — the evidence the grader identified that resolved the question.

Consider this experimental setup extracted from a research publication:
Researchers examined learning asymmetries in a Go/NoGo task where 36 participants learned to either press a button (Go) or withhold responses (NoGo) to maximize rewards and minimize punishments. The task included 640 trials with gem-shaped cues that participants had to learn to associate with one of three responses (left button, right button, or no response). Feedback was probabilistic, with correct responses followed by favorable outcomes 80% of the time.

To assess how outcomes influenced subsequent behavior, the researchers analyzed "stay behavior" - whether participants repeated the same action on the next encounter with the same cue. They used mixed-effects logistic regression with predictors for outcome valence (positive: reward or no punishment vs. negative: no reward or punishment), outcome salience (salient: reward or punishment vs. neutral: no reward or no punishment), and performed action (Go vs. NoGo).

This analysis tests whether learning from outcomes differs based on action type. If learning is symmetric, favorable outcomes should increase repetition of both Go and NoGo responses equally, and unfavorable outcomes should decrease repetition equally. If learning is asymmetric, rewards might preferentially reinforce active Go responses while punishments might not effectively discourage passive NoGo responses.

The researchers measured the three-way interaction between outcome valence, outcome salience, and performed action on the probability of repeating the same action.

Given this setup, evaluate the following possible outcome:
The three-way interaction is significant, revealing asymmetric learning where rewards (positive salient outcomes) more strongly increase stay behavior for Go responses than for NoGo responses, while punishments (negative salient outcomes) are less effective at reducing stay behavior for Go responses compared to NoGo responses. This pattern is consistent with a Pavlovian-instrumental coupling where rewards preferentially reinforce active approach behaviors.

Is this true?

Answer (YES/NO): NO